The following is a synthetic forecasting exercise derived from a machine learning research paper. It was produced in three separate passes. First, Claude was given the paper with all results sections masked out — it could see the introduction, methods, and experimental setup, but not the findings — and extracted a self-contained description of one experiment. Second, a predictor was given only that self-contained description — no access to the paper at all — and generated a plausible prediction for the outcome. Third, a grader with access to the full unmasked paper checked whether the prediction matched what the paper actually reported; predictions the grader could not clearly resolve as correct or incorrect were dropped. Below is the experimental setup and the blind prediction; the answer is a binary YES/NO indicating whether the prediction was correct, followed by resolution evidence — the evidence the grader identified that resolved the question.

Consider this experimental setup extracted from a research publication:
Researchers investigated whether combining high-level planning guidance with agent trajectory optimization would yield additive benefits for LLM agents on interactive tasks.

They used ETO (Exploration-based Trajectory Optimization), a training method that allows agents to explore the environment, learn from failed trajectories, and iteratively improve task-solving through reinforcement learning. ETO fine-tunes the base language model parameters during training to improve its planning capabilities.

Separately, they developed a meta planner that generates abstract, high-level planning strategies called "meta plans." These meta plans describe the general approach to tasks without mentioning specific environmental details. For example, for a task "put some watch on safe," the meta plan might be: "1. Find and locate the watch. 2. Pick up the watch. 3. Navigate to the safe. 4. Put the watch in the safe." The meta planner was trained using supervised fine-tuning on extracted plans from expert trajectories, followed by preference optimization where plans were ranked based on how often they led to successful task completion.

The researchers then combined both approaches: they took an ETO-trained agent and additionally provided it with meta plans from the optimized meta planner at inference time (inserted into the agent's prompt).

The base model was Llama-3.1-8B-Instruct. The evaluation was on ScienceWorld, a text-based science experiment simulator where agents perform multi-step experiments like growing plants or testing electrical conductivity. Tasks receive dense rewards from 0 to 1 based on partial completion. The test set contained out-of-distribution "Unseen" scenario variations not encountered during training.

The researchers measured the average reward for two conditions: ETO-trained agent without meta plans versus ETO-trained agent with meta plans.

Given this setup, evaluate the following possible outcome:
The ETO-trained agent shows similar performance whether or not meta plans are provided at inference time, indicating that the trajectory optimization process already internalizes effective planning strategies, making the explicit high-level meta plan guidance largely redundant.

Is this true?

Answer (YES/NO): NO